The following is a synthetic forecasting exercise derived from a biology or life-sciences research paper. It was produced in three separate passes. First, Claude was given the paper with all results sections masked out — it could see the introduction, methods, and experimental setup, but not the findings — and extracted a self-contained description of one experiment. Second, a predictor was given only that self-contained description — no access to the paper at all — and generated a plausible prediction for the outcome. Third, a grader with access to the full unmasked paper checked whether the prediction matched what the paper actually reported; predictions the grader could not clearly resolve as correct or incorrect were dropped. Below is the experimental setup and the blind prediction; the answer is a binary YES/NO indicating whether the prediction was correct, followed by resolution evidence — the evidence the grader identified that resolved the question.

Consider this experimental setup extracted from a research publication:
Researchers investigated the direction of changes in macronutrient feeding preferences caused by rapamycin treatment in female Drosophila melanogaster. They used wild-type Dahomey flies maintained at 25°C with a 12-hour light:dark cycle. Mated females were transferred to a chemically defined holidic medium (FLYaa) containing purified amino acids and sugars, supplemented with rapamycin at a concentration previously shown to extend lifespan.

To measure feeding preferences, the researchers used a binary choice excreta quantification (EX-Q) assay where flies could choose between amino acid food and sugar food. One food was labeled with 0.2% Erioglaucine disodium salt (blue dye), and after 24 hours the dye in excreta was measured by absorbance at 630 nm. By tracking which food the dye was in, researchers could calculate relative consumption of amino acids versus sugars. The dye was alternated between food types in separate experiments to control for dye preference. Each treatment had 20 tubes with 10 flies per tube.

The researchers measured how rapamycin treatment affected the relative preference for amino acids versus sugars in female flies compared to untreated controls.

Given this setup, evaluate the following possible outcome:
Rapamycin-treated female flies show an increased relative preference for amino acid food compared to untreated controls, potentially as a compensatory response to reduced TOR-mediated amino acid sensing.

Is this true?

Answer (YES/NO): NO